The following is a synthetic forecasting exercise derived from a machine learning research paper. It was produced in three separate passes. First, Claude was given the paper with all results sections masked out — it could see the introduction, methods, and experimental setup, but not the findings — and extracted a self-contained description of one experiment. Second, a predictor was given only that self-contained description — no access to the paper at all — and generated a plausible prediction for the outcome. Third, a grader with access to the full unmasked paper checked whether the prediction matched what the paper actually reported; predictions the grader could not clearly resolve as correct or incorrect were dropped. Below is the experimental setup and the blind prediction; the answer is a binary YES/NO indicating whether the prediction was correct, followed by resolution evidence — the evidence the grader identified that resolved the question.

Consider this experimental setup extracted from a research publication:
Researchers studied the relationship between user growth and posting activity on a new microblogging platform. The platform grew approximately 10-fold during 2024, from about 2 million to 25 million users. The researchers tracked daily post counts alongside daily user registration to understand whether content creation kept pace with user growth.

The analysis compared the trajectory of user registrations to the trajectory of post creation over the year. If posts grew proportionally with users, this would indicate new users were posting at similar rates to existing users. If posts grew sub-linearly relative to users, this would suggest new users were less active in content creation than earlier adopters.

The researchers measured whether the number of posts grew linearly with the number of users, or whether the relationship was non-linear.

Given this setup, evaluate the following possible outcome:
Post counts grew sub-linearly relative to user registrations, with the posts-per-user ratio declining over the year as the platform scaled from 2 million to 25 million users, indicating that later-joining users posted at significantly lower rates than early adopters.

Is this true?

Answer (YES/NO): YES